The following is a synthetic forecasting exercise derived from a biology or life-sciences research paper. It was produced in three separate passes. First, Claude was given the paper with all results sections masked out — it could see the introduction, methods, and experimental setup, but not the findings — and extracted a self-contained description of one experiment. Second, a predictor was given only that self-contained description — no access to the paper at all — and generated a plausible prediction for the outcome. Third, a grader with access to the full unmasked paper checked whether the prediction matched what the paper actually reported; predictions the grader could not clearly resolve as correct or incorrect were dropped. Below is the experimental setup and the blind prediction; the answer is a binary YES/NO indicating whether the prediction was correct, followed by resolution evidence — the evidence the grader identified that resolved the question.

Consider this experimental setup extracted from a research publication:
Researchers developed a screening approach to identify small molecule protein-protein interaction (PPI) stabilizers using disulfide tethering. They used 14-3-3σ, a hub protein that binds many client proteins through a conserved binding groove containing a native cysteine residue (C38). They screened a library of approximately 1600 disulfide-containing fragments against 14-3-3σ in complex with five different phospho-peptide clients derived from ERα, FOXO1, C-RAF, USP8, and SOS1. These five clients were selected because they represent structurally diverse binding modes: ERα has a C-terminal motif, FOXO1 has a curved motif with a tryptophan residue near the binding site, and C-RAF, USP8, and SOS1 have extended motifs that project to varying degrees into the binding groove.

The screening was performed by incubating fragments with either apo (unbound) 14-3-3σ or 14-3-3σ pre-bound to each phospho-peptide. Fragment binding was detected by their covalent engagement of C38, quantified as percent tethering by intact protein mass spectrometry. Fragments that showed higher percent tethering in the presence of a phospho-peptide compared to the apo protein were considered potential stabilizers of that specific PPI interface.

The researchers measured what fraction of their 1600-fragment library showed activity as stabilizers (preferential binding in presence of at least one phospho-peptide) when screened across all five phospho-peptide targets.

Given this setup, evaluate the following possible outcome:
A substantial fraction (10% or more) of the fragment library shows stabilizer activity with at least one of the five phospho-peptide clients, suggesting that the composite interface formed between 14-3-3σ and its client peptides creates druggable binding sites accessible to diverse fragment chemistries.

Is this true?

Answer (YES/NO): NO